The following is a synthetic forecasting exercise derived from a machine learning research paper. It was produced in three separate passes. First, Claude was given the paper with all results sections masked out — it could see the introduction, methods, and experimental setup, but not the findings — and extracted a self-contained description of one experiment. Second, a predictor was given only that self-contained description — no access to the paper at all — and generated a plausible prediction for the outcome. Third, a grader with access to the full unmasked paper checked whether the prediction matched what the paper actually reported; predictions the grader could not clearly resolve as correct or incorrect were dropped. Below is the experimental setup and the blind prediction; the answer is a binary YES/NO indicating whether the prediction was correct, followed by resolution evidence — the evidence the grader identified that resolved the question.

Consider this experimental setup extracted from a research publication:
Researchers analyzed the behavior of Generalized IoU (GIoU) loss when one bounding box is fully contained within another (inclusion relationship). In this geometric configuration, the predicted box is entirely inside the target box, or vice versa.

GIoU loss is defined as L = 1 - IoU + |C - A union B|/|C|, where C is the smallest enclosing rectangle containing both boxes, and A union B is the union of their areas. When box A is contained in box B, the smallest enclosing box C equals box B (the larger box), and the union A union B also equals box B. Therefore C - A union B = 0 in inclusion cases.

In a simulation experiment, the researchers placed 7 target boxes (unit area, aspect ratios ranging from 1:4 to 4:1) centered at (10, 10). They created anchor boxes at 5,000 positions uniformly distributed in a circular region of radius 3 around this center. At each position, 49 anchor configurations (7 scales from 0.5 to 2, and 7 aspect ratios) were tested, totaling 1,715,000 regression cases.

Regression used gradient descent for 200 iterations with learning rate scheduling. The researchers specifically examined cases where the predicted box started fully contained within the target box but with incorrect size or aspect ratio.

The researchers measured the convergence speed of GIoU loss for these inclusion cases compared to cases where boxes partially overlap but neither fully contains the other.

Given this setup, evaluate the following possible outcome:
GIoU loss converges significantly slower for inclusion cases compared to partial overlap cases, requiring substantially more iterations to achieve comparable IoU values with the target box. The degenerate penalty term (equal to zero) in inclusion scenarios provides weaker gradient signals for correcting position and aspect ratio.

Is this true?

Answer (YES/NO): YES